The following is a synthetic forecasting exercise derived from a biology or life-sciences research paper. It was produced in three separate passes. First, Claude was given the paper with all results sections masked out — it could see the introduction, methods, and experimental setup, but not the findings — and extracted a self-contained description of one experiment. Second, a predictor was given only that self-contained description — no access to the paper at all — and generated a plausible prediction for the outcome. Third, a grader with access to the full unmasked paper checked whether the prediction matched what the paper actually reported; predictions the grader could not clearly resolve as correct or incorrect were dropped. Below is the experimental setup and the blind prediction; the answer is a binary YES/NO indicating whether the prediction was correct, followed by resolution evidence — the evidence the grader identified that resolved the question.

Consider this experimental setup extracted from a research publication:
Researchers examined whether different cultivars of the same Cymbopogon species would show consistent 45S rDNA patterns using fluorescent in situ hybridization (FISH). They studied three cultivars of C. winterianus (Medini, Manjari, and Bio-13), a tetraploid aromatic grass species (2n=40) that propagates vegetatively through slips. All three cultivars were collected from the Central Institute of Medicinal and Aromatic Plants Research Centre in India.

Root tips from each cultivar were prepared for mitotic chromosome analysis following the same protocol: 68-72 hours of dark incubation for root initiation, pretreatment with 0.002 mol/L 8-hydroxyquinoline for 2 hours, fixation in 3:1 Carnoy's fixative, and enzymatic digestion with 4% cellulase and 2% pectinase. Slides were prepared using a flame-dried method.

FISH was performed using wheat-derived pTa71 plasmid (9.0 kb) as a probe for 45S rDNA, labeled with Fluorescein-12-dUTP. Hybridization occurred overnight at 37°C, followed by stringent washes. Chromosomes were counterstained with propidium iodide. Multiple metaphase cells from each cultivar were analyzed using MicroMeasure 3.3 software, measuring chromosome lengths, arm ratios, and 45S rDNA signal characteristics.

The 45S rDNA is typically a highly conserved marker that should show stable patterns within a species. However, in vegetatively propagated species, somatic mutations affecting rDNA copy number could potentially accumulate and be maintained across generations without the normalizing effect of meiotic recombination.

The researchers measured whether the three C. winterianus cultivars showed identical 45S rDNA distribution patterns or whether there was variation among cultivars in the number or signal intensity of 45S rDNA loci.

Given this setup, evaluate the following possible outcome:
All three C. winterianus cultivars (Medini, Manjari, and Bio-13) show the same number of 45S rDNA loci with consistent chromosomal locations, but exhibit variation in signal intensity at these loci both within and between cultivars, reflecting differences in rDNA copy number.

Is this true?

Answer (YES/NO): YES